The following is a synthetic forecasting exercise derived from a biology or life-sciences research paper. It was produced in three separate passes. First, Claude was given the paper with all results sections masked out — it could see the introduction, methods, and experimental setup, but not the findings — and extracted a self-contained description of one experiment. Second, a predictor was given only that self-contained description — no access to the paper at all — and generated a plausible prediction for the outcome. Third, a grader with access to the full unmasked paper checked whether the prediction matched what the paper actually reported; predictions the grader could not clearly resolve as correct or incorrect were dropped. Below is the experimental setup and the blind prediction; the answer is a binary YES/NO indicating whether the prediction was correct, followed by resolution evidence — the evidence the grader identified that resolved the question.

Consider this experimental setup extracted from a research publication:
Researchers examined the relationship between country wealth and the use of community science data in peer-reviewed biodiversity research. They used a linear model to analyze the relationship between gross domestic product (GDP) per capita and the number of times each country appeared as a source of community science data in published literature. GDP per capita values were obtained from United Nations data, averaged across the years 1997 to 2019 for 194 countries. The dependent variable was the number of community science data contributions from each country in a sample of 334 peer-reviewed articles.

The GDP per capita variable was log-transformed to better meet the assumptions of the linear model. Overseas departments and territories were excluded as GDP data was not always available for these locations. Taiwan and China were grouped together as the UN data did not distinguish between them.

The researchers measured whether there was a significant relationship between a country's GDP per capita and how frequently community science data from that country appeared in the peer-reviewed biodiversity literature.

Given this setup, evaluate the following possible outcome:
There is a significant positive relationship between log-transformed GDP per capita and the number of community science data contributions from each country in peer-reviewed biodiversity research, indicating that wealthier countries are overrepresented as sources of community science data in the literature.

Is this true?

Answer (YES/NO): YES